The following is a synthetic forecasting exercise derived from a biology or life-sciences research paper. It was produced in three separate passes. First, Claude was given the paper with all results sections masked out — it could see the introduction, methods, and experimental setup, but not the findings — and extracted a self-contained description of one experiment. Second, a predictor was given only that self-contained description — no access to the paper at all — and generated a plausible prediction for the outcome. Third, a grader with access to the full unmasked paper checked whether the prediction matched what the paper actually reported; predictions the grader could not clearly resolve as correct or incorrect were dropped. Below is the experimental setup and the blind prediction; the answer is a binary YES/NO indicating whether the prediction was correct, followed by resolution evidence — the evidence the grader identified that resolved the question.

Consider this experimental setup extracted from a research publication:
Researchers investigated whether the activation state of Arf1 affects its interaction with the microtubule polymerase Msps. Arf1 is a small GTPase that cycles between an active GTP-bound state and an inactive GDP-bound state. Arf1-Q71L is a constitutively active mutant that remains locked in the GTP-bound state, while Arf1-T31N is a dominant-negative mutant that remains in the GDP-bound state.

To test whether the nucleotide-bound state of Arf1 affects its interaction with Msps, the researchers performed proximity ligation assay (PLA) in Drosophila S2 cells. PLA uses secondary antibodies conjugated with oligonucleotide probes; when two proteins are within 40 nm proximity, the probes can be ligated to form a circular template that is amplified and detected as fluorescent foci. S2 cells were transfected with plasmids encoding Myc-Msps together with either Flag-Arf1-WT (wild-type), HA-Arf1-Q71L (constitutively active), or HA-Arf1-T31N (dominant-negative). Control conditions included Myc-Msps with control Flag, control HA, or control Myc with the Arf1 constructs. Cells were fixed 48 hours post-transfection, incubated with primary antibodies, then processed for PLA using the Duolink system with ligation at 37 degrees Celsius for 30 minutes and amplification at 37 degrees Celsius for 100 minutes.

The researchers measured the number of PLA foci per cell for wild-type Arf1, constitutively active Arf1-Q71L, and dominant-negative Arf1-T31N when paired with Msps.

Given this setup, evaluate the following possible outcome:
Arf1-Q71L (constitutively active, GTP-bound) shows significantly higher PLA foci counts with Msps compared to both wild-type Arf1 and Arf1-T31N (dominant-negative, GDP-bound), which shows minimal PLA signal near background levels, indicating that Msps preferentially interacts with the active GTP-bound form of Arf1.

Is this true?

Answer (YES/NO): NO